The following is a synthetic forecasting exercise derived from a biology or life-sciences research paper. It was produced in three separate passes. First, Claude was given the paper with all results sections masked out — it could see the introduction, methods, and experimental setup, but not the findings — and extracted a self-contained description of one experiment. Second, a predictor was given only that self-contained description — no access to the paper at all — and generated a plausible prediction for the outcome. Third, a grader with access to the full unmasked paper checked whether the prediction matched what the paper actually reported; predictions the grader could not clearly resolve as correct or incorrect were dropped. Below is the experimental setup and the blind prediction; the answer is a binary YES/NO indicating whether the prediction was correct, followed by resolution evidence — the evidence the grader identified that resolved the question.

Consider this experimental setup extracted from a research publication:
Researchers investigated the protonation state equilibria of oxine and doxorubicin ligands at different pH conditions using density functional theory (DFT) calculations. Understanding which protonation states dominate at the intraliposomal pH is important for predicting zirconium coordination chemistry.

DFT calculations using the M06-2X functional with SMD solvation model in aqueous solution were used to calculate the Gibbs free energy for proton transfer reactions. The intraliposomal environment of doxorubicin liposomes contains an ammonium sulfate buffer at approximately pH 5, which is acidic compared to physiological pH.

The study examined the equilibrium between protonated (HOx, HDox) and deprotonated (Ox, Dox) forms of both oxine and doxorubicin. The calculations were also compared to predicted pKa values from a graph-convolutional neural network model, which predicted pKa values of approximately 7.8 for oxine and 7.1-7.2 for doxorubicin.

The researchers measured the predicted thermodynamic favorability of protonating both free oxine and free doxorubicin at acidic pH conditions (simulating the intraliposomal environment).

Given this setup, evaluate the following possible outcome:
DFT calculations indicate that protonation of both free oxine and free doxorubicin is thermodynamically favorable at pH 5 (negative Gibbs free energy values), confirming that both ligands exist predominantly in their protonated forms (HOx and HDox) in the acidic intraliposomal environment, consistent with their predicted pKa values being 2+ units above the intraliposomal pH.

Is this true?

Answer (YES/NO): YES